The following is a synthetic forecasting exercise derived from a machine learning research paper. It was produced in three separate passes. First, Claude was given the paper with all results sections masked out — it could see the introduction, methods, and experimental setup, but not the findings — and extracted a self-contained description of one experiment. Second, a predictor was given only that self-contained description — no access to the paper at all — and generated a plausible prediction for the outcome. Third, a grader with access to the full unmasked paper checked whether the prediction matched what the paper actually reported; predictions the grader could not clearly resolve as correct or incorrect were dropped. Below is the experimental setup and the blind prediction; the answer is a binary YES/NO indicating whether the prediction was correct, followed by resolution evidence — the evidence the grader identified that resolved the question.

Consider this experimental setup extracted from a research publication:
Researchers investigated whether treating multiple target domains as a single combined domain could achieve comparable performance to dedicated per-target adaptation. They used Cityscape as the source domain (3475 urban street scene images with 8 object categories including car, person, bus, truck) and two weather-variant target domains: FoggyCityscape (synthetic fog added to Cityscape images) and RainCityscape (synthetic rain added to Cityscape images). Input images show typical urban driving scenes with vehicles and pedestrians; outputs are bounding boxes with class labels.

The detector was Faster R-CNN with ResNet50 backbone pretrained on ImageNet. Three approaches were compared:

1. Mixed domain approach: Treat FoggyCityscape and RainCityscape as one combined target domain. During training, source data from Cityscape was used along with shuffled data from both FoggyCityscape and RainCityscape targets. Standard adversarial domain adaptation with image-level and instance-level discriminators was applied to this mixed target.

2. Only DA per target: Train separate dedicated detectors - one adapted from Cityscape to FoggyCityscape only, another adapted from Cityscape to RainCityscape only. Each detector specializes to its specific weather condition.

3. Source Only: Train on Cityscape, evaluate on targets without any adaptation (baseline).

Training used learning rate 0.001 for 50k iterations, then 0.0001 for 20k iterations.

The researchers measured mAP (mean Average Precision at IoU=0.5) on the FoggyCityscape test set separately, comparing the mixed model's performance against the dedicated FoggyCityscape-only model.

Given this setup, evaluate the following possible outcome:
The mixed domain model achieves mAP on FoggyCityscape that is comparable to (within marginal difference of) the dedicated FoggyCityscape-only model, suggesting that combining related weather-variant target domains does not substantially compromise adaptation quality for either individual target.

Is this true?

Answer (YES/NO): NO